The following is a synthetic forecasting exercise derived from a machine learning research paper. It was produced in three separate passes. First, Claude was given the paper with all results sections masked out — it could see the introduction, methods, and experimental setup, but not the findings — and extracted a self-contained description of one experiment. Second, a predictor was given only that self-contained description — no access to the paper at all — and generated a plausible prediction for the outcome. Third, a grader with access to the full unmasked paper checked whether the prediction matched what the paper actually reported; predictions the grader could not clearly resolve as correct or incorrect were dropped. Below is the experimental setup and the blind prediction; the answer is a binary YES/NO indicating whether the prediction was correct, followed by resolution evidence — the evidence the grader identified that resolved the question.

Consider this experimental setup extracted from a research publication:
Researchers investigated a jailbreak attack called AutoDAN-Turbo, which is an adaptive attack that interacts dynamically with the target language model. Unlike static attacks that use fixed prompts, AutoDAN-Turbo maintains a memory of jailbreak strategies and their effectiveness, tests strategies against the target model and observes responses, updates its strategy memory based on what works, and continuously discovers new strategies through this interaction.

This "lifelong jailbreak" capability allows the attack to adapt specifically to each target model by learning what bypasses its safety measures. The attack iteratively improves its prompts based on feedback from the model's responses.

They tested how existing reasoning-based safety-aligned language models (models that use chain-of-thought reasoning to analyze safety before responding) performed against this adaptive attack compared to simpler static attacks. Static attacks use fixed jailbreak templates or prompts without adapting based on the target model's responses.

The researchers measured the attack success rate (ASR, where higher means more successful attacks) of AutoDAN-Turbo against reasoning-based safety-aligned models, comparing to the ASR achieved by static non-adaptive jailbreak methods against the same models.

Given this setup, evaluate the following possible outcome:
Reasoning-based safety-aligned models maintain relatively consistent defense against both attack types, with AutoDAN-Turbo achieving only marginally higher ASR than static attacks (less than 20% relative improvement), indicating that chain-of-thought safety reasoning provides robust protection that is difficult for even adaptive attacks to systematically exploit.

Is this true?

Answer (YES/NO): NO